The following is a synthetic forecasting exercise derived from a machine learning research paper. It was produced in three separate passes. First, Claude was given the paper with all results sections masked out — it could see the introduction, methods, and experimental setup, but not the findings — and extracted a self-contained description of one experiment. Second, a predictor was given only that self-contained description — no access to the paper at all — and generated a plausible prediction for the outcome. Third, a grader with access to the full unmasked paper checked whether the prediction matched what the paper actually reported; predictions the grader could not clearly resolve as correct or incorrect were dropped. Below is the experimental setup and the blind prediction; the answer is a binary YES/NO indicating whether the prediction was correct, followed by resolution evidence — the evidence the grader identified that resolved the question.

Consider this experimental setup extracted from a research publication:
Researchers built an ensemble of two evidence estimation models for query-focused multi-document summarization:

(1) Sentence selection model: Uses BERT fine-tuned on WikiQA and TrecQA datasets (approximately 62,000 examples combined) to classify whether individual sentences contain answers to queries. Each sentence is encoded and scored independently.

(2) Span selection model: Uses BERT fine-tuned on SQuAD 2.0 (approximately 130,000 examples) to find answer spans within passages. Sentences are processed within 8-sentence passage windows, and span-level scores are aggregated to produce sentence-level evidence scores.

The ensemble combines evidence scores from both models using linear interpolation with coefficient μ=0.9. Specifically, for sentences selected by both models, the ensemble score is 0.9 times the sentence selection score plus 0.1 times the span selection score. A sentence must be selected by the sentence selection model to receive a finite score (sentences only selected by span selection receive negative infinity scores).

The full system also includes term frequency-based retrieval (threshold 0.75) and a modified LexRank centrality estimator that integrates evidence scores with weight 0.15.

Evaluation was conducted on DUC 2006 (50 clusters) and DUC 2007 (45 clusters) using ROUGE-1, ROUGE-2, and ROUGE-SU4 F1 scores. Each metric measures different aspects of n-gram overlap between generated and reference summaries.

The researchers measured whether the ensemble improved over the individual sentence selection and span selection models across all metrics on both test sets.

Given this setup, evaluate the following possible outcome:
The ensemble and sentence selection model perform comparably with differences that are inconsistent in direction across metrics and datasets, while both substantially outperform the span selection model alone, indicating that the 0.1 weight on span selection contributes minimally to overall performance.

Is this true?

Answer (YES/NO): NO